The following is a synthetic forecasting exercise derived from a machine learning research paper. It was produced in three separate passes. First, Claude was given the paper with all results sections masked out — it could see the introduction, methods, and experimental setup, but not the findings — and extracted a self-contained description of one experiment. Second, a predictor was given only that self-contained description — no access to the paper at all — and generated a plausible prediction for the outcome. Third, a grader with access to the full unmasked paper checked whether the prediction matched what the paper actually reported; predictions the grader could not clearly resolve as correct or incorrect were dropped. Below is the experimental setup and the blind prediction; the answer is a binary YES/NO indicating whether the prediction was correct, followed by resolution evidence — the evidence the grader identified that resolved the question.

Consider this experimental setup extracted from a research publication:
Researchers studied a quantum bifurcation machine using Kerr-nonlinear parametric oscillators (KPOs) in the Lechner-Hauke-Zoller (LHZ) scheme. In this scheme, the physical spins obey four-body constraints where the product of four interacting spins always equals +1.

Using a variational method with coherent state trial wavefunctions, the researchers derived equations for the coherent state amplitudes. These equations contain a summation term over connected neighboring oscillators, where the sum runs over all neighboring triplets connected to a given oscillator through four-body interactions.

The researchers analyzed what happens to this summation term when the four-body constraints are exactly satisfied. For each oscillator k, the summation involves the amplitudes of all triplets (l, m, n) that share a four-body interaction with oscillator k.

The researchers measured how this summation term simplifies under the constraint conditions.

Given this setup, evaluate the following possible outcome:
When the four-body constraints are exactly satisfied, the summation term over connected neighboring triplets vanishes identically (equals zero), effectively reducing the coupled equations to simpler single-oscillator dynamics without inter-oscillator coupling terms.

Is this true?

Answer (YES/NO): NO